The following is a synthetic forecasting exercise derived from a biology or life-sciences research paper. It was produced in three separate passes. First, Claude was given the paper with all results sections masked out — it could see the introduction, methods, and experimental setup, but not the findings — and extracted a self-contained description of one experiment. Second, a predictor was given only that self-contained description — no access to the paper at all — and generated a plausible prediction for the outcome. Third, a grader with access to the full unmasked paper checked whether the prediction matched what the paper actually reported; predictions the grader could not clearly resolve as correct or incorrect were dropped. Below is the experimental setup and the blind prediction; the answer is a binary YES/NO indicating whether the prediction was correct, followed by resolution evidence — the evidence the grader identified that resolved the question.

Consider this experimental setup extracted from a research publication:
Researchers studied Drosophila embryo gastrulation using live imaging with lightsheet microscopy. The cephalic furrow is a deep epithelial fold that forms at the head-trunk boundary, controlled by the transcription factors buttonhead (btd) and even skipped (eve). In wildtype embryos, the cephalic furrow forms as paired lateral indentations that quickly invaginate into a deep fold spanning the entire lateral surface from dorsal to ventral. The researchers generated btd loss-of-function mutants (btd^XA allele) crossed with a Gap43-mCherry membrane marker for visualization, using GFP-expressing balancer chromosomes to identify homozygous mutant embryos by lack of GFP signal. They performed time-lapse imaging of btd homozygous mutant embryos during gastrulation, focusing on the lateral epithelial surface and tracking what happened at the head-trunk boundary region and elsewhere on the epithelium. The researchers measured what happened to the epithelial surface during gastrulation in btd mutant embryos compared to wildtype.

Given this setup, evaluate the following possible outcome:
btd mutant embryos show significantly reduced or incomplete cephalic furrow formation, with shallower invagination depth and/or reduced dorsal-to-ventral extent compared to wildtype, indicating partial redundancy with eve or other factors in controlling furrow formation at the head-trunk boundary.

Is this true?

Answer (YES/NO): NO